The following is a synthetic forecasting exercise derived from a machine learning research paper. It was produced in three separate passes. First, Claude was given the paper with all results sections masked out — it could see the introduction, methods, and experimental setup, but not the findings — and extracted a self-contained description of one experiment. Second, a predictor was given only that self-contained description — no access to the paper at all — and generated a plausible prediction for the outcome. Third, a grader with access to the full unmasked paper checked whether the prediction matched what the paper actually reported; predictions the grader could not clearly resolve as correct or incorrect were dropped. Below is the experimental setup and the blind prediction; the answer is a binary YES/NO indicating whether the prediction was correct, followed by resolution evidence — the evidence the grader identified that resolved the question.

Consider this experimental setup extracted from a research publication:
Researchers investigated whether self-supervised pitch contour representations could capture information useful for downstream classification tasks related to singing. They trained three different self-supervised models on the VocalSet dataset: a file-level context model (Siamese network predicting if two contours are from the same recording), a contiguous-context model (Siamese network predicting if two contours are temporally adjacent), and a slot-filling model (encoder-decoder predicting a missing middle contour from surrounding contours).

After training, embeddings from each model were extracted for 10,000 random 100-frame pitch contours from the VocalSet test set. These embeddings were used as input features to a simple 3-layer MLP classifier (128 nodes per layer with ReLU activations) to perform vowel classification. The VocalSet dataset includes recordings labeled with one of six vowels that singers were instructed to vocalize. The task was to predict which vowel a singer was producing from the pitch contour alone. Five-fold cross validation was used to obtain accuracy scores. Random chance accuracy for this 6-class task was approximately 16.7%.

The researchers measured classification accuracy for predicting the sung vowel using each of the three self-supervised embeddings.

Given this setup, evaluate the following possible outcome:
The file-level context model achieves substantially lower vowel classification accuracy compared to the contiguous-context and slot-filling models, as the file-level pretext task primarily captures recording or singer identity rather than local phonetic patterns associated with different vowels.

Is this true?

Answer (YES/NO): NO